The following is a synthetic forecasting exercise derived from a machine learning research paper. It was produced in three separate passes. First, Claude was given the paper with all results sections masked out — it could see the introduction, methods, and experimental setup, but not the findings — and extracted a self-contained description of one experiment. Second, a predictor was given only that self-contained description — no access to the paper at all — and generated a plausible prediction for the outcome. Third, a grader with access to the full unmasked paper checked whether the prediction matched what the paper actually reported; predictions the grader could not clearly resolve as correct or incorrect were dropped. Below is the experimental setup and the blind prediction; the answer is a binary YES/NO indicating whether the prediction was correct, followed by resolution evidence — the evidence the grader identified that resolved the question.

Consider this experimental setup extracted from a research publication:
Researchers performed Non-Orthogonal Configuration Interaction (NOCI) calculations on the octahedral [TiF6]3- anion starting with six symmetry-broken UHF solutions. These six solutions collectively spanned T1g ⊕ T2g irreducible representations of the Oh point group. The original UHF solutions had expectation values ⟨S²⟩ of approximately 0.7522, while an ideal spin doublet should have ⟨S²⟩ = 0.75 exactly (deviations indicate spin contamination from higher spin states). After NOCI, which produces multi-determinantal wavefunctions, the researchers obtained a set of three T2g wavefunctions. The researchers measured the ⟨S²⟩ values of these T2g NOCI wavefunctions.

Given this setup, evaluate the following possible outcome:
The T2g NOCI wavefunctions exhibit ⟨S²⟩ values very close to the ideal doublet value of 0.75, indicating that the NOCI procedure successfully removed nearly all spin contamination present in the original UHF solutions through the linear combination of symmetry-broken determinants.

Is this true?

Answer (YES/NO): NO